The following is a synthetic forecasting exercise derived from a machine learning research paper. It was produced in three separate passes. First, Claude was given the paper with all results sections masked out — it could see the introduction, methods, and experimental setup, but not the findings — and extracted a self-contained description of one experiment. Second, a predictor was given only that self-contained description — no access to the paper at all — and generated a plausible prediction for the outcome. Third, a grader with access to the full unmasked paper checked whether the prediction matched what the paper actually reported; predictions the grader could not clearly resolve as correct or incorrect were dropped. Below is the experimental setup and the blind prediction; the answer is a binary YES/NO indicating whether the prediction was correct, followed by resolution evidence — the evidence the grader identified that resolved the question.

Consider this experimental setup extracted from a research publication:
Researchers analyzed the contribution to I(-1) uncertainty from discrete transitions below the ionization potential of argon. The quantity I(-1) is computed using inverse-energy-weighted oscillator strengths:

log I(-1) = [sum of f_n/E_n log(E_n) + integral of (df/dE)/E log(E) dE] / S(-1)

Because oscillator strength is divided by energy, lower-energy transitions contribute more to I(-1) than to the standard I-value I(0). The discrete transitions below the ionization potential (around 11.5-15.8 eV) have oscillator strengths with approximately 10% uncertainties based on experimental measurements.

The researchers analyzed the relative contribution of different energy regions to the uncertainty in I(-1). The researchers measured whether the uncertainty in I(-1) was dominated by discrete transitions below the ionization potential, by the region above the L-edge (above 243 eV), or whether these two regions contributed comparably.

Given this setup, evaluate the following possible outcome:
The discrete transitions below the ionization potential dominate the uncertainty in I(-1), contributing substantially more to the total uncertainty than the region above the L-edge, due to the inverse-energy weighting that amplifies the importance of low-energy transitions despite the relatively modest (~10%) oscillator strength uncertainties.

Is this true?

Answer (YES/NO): NO